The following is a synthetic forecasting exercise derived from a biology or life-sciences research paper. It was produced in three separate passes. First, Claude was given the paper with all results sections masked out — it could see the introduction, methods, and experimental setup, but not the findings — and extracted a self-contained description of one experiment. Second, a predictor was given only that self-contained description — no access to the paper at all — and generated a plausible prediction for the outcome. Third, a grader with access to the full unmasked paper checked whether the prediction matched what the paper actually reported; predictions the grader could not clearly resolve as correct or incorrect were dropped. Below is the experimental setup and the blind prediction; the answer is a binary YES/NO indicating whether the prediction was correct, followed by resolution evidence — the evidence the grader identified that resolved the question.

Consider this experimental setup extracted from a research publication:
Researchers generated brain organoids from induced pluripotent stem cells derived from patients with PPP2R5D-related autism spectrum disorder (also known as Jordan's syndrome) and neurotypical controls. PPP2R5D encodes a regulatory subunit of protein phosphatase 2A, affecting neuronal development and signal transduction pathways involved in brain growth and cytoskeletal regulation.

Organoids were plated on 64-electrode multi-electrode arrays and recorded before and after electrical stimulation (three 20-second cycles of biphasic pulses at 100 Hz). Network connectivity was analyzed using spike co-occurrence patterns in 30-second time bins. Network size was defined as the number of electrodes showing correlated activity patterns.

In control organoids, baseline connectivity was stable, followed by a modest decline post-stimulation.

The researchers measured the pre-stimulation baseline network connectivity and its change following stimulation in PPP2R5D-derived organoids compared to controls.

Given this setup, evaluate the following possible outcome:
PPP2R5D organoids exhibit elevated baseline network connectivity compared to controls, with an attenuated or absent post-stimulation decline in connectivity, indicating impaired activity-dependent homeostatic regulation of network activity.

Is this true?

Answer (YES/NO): NO